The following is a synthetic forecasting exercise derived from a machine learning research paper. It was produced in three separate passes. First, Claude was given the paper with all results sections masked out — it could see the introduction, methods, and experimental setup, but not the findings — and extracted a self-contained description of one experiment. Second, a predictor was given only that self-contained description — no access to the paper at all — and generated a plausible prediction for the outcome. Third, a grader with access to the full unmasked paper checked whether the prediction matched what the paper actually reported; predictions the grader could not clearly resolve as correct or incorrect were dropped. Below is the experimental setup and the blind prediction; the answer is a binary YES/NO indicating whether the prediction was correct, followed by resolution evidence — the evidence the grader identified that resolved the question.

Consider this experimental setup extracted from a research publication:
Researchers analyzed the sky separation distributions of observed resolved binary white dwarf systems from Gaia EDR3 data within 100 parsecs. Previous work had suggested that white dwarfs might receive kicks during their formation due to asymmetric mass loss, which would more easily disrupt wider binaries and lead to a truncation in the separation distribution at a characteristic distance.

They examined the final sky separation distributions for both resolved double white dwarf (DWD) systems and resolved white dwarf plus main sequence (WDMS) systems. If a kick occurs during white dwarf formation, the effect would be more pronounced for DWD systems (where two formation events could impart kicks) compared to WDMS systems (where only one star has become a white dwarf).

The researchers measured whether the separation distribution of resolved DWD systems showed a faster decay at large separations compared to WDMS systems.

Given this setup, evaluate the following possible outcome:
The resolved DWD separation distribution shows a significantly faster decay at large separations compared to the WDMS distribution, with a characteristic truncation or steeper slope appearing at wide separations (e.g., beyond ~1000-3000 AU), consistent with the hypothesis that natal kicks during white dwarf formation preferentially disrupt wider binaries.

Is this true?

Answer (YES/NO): YES